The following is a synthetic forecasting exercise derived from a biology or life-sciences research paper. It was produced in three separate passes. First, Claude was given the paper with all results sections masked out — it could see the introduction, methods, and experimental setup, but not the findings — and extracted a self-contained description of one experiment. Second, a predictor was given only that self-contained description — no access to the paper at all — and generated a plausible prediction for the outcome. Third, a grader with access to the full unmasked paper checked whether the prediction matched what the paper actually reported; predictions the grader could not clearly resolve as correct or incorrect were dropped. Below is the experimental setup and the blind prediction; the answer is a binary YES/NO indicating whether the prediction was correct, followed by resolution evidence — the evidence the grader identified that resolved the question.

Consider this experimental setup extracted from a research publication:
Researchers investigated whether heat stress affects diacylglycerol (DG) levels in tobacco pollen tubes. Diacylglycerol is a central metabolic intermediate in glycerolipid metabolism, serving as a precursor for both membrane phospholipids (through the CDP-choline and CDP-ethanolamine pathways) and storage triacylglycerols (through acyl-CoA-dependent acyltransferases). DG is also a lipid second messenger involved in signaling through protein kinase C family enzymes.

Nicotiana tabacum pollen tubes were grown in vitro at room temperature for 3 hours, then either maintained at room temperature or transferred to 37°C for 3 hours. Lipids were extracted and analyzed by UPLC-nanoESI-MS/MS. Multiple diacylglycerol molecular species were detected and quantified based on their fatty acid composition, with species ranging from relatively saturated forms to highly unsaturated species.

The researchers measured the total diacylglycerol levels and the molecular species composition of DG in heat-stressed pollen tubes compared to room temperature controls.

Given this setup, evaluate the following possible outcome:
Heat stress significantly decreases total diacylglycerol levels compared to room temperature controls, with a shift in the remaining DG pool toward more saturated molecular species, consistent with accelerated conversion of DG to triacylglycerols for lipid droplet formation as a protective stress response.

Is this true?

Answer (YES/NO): NO